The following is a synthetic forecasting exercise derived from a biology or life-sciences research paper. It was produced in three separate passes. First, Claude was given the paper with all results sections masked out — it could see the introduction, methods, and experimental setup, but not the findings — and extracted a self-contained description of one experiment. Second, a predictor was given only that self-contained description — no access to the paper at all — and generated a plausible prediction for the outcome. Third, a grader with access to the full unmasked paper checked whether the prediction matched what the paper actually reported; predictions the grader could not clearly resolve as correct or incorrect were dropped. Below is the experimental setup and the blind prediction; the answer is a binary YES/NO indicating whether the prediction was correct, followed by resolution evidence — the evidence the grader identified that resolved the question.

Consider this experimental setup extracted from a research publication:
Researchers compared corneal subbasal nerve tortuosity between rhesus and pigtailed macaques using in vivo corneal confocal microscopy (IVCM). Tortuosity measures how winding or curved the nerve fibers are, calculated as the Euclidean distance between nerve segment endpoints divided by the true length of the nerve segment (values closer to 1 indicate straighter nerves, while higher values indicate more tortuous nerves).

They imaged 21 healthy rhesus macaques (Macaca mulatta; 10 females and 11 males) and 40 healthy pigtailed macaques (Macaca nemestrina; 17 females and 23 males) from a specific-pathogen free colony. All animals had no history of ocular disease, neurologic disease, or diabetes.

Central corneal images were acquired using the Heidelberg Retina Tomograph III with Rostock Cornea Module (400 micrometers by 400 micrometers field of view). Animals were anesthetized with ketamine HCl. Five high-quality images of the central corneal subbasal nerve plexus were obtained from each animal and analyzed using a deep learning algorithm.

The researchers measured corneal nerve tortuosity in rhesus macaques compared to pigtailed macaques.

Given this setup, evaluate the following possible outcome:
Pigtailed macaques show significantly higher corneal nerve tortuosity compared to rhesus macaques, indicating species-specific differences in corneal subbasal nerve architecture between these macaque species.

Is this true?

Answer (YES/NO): YES